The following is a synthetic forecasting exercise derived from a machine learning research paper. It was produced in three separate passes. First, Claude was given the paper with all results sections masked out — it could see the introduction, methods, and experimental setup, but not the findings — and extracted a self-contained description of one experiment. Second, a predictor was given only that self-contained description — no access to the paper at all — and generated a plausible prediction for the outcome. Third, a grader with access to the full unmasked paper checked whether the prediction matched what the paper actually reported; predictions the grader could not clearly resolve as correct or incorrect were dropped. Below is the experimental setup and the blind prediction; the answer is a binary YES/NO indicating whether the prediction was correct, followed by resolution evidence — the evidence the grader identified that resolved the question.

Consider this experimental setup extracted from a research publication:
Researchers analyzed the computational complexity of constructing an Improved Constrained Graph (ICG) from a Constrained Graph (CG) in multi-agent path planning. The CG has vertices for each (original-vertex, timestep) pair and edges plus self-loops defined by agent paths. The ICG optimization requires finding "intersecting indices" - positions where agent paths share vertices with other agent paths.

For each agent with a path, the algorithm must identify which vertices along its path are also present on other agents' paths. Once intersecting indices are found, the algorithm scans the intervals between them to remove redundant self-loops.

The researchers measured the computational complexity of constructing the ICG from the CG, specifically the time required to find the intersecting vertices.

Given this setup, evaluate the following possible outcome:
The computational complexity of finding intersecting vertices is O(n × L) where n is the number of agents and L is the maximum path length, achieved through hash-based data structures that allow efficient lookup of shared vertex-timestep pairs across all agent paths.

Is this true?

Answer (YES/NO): NO